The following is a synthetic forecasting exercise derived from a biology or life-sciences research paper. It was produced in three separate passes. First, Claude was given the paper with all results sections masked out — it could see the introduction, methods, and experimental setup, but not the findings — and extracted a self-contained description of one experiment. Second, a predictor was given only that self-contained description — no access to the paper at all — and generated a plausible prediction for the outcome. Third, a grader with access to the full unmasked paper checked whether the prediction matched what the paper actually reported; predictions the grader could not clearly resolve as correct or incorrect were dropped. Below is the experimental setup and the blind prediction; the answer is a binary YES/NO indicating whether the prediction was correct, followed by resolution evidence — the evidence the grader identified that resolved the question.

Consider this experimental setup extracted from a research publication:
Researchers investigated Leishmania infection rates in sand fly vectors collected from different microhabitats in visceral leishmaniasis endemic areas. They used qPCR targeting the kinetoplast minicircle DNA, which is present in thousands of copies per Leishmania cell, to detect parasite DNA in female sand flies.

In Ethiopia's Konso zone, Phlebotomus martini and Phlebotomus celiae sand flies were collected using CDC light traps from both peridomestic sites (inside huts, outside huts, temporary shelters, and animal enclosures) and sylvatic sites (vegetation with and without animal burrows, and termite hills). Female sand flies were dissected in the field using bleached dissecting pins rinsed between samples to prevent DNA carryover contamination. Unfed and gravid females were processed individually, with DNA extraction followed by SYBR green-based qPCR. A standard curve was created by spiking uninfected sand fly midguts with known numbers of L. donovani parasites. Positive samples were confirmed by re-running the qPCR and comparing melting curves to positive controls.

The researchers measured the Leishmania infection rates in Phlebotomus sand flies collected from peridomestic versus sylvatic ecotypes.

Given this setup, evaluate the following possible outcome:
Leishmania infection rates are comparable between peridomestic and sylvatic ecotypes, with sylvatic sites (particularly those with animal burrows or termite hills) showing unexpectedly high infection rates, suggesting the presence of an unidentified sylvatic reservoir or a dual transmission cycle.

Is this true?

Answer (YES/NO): NO